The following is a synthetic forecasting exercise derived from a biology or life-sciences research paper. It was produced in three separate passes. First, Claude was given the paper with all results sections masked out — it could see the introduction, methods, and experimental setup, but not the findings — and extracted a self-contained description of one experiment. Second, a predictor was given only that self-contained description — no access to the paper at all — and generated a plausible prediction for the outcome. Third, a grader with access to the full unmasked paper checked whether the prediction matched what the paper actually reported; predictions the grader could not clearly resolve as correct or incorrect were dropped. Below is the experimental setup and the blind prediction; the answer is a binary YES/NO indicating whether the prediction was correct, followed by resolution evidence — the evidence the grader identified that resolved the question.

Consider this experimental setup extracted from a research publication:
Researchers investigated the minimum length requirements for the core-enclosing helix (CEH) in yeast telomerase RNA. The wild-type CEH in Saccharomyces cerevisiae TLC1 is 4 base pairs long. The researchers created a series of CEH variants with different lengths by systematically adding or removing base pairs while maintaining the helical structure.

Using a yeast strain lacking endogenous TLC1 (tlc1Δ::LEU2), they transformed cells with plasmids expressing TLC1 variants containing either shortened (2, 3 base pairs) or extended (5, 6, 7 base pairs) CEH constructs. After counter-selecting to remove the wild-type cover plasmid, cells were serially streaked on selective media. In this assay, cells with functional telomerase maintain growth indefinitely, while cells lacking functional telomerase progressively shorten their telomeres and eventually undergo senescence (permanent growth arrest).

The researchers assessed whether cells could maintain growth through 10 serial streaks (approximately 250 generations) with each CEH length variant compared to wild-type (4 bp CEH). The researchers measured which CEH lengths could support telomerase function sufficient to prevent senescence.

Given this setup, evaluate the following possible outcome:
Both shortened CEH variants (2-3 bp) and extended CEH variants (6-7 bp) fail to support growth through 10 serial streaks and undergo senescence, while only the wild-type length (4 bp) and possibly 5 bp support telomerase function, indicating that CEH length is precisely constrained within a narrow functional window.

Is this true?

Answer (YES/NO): NO